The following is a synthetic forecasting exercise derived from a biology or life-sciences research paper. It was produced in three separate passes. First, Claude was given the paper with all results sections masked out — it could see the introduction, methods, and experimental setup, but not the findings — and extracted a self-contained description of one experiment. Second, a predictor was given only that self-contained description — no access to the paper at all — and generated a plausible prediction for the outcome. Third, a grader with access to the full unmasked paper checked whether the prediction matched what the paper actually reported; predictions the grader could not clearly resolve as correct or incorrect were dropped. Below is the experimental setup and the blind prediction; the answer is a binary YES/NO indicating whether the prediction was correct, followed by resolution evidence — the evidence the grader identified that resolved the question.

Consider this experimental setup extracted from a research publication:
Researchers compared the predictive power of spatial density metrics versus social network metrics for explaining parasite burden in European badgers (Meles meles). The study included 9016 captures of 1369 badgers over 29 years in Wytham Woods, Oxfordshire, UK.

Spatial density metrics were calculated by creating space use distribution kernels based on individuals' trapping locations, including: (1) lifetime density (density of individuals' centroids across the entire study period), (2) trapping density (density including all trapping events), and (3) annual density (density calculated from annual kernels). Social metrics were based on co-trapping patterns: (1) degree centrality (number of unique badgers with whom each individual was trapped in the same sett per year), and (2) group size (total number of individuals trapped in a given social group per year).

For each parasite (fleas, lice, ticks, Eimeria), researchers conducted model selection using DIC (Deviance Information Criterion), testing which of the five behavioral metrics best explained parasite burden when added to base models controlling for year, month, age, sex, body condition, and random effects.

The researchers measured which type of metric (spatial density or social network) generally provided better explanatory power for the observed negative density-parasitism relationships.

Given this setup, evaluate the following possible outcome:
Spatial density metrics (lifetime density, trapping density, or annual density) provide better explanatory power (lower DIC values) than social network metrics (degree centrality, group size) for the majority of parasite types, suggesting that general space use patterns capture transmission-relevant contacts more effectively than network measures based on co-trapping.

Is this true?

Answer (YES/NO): YES